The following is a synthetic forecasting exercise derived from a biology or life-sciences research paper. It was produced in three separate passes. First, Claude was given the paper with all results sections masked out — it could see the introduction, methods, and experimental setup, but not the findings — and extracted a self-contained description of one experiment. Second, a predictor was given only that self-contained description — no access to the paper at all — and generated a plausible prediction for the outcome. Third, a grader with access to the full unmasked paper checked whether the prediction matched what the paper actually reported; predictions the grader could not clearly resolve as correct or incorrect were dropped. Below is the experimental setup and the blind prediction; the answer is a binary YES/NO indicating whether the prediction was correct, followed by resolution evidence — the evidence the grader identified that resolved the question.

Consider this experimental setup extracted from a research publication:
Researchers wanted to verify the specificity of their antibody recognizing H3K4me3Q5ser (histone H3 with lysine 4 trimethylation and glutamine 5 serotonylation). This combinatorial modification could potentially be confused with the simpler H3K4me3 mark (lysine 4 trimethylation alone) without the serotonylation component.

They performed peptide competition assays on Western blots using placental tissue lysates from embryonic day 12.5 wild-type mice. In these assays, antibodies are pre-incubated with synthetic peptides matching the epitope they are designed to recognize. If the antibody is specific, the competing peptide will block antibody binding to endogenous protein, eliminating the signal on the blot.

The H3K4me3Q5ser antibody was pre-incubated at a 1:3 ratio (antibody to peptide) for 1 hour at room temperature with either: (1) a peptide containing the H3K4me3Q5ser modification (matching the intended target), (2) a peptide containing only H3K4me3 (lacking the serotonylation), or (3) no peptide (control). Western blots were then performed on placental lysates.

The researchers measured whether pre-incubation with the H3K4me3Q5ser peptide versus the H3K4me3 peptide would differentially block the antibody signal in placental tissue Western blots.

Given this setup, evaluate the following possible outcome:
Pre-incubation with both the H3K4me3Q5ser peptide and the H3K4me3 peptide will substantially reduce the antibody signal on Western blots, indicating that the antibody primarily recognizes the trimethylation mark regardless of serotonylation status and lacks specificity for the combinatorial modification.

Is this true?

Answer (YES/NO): NO